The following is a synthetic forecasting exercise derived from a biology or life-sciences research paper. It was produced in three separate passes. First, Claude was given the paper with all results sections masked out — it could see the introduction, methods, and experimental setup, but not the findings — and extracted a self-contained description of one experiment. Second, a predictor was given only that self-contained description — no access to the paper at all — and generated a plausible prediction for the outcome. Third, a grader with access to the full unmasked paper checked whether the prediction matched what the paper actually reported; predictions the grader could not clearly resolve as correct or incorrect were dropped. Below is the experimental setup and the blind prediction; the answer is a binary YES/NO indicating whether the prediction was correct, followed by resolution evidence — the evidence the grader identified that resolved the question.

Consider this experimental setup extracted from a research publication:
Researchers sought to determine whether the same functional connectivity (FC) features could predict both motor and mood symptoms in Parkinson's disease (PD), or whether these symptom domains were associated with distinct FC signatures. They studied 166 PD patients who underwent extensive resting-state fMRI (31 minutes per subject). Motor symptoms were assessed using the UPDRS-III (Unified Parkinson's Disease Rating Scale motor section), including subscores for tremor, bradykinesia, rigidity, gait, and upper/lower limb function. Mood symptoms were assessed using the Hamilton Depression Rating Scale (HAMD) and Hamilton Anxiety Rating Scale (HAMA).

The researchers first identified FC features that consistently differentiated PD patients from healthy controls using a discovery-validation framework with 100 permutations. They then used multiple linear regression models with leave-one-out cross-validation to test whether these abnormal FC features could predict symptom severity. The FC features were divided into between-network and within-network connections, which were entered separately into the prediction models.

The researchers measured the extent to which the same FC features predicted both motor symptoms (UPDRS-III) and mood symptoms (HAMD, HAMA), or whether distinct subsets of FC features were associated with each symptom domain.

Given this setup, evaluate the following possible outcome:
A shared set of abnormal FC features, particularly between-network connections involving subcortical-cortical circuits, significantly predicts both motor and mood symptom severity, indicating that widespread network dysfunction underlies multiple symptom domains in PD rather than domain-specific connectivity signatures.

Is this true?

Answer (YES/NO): NO